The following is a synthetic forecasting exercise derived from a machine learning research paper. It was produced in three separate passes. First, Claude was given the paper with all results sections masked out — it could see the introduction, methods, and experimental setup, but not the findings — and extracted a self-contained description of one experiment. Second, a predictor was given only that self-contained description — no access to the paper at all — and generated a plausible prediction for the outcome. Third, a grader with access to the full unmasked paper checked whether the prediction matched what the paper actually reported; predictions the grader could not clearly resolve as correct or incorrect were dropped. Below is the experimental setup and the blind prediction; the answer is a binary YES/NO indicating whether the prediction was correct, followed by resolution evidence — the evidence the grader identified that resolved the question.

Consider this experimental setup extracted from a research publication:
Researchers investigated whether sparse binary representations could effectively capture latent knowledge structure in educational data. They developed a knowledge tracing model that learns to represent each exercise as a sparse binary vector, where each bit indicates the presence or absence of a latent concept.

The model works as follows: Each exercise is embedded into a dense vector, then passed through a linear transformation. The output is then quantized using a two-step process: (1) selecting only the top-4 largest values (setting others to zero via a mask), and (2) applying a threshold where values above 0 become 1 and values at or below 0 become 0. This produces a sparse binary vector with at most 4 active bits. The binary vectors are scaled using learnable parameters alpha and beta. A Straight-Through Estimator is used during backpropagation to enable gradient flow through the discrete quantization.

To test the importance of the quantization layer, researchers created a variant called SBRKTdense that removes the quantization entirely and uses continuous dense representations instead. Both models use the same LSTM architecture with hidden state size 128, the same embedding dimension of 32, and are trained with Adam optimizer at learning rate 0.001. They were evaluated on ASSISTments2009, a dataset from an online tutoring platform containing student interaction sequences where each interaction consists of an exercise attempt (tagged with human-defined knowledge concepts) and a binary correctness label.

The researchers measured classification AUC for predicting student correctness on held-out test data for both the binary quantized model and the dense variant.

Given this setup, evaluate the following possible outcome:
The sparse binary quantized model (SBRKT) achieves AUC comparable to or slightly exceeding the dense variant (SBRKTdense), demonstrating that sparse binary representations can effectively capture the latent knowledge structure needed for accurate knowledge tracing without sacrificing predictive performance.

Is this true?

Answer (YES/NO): NO